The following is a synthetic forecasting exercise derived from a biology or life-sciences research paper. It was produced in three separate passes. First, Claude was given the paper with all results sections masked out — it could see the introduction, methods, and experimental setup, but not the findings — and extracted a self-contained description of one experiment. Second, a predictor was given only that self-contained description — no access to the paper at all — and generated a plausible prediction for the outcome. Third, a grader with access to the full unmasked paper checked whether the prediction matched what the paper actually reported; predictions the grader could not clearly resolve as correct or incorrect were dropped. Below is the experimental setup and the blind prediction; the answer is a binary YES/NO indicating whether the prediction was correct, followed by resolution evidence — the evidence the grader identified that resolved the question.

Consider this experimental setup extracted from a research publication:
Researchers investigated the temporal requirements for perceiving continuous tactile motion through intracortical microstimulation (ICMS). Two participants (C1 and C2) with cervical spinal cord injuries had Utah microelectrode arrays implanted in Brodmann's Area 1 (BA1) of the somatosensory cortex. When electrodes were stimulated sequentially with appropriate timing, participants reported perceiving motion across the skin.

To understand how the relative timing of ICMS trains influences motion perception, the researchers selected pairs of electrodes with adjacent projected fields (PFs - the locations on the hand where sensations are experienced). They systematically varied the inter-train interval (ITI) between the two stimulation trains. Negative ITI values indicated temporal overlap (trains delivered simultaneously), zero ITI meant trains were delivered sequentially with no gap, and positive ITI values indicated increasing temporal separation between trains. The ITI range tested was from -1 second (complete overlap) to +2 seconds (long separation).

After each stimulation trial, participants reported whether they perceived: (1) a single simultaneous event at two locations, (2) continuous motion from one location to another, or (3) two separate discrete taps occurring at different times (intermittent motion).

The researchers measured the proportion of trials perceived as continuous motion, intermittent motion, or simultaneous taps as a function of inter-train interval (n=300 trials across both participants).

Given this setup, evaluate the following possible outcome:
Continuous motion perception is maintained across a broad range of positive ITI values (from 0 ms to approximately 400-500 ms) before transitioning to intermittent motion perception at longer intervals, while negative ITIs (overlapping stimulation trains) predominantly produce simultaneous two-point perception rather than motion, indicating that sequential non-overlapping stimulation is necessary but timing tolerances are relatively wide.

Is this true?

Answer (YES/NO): YES